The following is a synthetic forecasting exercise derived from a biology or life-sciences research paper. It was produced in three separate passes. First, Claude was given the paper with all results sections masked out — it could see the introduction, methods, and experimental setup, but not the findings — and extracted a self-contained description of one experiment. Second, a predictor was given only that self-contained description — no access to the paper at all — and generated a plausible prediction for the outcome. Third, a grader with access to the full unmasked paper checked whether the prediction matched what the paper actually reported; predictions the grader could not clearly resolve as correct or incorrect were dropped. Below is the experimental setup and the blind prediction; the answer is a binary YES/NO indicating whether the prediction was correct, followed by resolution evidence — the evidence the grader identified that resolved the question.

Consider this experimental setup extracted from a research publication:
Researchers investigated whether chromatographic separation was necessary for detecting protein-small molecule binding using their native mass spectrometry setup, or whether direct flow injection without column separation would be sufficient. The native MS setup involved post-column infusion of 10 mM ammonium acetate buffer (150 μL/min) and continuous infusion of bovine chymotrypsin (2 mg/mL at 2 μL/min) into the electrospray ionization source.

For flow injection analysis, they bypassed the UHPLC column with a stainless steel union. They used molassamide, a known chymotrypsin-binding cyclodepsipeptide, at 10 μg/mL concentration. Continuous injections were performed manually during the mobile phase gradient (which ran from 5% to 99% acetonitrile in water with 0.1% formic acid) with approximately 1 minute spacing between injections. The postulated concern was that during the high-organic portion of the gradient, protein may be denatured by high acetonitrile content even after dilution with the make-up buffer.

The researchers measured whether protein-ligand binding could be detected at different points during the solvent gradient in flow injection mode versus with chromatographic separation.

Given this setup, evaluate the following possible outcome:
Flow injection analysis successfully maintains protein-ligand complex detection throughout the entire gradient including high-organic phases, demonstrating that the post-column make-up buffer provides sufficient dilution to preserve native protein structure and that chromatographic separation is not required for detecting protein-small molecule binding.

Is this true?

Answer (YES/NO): NO